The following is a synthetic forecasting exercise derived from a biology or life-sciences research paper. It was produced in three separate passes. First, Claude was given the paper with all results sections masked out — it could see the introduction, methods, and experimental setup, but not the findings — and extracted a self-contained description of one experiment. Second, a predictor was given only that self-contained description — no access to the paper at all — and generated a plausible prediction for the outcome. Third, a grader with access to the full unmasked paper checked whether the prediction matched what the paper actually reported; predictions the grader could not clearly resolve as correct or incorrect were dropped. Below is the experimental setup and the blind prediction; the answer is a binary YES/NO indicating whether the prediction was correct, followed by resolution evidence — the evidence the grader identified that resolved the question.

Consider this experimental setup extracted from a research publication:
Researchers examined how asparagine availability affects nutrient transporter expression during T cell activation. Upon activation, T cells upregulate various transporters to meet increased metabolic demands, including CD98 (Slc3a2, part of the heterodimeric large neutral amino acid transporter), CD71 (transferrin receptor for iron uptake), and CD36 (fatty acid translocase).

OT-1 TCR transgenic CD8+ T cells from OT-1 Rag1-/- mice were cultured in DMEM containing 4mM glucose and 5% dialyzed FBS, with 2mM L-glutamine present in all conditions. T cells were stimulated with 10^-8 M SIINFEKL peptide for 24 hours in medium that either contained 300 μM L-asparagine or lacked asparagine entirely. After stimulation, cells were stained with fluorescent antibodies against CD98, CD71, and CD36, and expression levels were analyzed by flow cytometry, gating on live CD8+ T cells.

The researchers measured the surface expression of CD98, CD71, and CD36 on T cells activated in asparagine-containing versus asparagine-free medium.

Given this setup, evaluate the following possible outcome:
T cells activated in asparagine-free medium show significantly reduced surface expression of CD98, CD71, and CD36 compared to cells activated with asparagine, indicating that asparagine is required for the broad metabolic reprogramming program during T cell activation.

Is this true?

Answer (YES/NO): YES